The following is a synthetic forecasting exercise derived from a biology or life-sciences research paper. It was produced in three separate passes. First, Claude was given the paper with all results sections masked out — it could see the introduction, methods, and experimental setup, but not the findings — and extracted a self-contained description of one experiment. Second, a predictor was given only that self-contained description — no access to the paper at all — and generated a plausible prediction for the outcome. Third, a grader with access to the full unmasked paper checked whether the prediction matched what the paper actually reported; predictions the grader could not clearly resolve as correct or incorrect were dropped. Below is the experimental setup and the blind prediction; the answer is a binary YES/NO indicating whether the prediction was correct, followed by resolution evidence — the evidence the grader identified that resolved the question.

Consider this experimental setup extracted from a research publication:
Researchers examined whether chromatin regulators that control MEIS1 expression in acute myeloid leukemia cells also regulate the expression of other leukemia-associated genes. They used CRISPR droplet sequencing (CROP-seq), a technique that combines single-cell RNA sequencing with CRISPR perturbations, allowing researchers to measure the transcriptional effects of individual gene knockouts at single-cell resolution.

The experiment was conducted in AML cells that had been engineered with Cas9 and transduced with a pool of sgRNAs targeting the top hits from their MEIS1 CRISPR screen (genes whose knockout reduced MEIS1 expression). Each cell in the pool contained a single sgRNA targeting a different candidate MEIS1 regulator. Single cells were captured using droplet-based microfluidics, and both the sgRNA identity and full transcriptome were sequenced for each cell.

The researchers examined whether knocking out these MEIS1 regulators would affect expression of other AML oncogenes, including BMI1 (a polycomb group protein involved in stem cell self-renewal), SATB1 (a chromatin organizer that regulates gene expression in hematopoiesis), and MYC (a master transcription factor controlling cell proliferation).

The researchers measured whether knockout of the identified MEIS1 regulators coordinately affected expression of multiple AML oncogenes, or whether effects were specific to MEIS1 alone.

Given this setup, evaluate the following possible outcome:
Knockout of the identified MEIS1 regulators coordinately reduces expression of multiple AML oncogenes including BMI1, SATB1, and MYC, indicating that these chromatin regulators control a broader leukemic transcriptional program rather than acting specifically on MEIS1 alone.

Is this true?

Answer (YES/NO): YES